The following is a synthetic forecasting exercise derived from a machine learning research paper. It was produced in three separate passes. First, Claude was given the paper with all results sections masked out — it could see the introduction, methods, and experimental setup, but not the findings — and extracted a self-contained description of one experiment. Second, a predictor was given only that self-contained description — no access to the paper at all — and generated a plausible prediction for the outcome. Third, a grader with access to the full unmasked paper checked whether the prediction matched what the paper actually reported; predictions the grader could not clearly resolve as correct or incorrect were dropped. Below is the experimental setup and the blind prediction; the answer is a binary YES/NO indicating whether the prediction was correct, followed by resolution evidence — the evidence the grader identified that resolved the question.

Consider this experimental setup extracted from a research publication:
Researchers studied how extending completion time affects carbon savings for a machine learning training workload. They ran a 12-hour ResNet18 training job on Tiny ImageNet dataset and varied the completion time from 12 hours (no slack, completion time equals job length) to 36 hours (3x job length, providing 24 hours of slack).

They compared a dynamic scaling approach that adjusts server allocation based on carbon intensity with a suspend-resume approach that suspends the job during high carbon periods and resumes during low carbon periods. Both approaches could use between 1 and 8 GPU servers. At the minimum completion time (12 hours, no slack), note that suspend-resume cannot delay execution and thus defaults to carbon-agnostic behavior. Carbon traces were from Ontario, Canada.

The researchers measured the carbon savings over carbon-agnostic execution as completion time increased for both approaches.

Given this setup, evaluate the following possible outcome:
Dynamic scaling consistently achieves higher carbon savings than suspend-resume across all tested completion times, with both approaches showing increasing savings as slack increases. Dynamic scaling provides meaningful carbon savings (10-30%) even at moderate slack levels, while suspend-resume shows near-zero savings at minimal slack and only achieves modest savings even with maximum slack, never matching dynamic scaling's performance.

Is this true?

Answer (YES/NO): NO